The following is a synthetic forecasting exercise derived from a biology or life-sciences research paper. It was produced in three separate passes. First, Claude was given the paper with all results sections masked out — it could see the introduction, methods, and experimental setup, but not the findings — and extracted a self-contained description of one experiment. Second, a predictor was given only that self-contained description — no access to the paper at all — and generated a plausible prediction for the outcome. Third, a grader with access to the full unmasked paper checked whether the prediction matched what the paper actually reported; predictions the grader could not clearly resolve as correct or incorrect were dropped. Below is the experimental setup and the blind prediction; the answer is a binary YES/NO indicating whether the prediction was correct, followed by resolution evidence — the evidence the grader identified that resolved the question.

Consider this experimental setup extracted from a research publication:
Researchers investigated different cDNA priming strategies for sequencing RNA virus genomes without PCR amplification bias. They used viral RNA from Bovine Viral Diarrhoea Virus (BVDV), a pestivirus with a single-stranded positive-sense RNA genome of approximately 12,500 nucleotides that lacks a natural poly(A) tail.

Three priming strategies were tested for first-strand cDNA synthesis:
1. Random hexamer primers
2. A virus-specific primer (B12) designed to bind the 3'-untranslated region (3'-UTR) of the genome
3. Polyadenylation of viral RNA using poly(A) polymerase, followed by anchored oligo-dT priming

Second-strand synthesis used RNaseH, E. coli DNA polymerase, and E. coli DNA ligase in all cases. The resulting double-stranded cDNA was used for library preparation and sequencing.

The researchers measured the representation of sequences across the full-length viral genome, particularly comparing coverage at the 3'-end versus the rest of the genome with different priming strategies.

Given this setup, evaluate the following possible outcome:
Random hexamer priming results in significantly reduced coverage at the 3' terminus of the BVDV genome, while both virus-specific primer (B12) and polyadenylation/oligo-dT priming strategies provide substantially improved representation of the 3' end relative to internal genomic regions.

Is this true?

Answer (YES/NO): NO